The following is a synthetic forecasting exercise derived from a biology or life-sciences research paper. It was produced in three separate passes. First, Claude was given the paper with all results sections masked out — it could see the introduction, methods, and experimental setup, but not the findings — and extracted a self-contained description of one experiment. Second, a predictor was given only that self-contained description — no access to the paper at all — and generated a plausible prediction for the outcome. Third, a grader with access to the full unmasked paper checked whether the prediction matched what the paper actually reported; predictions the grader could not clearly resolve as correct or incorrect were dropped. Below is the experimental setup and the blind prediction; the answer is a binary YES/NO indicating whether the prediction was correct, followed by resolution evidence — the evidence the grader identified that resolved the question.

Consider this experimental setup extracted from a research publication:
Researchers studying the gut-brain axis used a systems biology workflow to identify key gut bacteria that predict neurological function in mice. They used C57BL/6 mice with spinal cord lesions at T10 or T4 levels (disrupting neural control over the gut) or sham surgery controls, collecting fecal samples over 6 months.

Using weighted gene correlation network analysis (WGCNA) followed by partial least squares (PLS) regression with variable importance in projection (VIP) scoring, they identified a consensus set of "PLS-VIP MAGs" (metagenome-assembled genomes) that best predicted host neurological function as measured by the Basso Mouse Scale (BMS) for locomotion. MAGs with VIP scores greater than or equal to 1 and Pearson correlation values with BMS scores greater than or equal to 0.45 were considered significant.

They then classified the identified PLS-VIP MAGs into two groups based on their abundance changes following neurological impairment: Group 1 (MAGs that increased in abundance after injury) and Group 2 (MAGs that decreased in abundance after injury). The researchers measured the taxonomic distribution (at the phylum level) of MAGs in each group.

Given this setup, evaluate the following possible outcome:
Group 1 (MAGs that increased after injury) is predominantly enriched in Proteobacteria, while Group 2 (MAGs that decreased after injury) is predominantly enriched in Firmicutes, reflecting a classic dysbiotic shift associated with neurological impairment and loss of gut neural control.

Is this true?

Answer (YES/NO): NO